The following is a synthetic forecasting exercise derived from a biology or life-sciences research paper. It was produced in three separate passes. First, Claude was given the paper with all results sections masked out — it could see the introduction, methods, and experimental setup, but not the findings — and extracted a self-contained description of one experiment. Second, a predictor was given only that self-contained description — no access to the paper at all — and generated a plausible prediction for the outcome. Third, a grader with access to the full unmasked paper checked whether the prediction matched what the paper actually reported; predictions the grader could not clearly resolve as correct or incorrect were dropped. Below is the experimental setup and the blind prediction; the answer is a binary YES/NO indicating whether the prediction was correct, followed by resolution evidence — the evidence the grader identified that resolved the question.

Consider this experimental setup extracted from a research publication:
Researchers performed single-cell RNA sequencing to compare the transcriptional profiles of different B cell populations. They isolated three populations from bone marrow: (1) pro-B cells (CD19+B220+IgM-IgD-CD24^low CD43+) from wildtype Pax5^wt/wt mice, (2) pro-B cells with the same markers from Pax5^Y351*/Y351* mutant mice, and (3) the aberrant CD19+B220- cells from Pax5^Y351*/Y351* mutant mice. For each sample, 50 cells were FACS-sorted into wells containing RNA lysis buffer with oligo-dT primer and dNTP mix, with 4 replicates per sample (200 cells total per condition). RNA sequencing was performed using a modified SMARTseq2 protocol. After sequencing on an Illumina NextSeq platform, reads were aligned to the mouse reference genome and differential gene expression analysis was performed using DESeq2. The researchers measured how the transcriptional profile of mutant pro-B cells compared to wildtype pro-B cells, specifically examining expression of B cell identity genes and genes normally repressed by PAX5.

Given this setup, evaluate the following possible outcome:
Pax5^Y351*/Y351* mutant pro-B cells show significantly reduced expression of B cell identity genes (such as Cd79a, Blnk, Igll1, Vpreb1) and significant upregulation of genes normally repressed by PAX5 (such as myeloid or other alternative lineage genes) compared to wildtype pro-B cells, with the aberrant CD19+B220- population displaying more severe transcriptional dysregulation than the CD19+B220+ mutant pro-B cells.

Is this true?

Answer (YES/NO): NO